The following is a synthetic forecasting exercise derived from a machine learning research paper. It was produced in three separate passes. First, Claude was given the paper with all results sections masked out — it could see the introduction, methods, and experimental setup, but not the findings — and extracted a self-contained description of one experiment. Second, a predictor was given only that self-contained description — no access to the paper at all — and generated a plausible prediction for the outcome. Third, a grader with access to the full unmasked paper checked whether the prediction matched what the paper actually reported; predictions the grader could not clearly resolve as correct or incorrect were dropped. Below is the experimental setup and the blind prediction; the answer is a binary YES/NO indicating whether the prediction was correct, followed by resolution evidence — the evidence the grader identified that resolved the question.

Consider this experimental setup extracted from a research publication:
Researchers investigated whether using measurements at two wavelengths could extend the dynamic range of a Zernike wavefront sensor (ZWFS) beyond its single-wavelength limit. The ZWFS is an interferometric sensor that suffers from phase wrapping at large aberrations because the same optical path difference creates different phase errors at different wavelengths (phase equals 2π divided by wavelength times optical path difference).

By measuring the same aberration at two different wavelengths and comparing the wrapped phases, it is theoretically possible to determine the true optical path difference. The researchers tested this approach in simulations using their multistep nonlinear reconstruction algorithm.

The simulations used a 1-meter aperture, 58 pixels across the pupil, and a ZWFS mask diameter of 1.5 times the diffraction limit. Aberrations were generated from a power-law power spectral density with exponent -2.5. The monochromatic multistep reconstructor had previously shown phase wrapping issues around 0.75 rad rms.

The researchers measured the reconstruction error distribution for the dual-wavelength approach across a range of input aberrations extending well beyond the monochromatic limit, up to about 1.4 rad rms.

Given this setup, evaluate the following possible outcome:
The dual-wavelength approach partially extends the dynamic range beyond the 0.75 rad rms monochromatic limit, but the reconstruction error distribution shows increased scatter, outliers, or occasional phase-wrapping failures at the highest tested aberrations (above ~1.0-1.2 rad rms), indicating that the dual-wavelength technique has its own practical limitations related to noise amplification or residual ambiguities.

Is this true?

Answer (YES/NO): NO